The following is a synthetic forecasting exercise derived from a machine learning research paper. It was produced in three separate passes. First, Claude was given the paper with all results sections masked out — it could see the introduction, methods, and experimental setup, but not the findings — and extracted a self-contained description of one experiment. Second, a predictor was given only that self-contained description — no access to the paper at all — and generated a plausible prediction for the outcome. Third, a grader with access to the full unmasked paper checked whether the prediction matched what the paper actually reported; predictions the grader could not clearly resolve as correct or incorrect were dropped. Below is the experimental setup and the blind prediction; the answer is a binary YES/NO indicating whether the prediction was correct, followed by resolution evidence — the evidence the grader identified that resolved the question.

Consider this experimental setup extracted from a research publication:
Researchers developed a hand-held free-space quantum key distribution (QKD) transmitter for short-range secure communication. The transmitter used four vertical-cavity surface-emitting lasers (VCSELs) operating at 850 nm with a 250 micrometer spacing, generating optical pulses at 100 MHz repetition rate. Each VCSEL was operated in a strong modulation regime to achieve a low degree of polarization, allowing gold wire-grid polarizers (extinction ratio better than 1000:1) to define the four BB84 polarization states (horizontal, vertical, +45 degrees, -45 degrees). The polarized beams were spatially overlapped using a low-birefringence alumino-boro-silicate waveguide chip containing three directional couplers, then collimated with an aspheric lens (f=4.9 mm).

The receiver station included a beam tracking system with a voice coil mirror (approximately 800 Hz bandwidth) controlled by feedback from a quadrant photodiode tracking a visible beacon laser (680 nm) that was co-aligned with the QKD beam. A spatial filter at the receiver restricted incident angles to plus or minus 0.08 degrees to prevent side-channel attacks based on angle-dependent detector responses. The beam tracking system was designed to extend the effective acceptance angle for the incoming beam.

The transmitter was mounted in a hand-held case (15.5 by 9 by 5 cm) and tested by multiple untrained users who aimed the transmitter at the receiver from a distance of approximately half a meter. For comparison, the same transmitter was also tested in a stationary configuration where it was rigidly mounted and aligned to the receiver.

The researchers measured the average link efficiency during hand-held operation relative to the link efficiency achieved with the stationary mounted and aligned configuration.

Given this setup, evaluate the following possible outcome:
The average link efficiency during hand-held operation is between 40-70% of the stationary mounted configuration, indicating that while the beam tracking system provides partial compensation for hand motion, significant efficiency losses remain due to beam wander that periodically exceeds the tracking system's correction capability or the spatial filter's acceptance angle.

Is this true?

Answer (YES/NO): NO